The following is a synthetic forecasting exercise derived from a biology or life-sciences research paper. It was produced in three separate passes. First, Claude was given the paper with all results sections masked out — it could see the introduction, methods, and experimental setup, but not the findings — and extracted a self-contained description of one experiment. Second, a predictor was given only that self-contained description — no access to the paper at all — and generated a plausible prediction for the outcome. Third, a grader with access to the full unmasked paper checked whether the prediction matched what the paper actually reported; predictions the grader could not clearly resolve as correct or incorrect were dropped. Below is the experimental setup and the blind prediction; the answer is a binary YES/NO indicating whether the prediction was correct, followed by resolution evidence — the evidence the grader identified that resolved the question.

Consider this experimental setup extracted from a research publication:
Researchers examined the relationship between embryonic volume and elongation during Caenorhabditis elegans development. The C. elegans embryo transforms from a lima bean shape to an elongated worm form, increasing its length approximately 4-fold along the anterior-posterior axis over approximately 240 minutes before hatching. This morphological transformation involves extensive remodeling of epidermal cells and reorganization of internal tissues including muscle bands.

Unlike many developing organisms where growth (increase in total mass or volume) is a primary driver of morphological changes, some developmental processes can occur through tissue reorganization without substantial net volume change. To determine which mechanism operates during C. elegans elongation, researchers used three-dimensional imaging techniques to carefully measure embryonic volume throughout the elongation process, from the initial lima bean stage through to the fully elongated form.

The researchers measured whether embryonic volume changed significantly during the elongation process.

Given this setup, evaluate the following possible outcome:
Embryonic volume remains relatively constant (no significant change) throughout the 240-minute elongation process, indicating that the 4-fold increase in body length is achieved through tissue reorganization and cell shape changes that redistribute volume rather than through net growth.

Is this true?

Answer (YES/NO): YES